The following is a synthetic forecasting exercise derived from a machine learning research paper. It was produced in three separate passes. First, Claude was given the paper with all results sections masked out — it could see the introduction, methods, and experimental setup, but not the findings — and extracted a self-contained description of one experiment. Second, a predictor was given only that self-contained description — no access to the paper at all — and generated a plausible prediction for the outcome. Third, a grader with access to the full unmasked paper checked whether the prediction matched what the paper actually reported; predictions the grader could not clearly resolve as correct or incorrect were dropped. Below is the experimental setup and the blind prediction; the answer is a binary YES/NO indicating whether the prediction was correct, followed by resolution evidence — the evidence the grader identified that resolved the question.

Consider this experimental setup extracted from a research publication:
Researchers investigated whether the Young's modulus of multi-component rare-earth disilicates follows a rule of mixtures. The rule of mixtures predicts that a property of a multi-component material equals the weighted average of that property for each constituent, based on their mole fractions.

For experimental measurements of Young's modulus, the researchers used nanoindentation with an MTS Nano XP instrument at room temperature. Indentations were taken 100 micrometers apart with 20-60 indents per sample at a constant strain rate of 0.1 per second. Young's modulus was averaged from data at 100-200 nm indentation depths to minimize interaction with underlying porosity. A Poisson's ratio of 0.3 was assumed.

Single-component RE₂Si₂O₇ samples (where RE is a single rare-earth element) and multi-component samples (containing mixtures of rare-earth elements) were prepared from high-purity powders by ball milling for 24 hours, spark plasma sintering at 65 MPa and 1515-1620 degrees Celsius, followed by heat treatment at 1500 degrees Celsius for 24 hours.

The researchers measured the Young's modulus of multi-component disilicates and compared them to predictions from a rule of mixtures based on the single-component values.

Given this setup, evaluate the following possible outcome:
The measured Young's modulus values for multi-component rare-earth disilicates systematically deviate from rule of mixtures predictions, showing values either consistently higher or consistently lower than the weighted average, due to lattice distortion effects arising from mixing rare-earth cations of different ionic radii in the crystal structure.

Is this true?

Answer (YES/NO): NO